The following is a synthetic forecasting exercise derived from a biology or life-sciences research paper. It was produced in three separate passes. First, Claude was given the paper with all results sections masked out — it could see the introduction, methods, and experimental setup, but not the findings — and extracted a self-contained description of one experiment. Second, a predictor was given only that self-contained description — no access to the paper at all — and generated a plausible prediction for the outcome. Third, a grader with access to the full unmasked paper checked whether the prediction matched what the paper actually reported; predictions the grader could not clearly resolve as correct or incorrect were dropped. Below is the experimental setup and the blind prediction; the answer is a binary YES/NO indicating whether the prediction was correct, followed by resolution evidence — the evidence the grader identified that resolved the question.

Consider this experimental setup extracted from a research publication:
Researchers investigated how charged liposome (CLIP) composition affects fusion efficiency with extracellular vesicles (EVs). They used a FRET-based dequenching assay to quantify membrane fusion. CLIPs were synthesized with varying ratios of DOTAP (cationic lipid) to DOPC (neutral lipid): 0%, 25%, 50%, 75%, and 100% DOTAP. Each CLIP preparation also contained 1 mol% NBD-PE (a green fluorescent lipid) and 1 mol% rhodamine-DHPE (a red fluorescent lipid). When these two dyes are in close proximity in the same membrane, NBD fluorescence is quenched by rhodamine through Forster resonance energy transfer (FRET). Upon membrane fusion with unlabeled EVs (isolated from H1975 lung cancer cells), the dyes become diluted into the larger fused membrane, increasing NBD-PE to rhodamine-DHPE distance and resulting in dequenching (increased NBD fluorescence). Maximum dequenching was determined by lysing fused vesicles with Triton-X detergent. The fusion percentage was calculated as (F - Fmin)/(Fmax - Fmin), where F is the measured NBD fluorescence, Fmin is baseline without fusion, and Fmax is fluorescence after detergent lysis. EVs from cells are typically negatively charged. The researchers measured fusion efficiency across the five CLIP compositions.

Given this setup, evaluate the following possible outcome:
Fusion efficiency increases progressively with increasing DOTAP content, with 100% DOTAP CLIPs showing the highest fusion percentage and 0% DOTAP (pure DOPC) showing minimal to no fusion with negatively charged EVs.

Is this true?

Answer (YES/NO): YES